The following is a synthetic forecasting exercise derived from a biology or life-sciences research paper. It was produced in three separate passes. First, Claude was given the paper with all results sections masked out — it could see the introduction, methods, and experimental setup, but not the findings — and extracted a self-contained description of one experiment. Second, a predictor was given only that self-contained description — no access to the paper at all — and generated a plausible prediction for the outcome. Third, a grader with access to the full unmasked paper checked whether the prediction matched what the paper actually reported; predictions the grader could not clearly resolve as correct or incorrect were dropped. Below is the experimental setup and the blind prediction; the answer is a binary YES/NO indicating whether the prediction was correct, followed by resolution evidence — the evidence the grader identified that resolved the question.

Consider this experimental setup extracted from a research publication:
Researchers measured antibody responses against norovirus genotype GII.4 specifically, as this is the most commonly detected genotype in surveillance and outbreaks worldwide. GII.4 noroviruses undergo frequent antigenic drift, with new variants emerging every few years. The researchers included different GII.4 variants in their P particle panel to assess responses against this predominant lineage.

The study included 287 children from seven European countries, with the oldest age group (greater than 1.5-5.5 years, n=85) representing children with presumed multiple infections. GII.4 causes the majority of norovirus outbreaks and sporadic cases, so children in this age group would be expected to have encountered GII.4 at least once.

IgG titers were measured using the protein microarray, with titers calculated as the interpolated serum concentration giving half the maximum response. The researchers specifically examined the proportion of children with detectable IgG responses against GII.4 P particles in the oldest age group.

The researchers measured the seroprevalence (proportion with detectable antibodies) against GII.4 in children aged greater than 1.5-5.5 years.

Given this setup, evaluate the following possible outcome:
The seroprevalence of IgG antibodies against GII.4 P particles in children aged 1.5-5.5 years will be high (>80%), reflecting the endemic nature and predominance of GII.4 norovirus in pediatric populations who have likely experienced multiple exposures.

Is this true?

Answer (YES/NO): NO